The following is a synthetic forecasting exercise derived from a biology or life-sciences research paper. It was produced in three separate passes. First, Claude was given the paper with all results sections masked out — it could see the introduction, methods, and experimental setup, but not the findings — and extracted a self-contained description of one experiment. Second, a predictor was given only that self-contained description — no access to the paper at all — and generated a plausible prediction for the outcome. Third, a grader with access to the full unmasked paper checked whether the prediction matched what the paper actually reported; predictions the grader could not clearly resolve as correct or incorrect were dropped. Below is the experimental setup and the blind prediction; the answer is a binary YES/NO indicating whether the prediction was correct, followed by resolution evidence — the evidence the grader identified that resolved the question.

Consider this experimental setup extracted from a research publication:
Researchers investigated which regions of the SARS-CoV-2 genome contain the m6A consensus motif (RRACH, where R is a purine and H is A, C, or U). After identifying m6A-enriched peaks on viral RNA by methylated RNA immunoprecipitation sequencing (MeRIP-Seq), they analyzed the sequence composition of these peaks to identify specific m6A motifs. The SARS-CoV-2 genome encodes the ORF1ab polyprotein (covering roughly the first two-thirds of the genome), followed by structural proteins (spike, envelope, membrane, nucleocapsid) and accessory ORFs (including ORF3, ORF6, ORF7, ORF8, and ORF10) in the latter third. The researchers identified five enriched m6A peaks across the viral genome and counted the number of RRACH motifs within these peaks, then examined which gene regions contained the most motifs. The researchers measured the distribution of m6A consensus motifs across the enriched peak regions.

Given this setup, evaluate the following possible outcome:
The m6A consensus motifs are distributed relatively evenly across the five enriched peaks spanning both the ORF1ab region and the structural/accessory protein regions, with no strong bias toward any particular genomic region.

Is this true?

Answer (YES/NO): NO